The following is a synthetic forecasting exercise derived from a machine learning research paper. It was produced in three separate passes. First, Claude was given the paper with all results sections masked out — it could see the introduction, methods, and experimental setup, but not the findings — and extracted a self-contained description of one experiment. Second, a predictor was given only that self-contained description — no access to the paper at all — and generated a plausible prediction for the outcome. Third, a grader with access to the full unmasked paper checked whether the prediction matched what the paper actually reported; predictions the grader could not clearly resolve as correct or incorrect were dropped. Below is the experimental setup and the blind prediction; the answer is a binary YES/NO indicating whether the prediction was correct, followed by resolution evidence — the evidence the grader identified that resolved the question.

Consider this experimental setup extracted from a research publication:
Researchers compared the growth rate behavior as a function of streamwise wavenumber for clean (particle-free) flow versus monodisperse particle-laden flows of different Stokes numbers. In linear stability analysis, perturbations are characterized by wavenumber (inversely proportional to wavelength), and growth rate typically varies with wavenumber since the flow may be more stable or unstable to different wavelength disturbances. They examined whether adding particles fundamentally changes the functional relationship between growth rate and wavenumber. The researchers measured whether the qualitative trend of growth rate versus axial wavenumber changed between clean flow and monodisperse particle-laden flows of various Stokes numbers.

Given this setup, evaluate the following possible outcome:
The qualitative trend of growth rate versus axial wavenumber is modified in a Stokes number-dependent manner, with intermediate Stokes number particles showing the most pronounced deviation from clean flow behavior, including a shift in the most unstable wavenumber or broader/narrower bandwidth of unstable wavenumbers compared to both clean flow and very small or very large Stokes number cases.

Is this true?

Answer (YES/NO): NO